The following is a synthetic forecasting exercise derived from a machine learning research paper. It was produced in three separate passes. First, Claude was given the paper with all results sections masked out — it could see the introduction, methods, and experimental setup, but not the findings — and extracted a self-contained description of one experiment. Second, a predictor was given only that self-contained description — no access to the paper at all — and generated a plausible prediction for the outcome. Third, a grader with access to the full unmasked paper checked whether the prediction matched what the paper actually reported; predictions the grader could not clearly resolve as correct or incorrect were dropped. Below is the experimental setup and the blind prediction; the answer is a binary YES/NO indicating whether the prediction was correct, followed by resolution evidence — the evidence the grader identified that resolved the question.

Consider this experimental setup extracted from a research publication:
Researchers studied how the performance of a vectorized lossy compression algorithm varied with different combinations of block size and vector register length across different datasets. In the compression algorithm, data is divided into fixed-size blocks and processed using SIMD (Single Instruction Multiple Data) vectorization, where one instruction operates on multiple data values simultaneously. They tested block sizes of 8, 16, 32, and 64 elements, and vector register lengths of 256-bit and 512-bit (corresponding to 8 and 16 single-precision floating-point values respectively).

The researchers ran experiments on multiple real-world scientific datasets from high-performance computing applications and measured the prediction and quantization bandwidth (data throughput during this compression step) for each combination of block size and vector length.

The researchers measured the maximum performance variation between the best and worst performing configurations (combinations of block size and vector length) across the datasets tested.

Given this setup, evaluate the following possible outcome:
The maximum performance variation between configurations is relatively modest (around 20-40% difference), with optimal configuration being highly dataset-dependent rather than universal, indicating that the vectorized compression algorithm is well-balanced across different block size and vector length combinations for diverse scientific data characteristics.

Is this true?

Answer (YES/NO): NO